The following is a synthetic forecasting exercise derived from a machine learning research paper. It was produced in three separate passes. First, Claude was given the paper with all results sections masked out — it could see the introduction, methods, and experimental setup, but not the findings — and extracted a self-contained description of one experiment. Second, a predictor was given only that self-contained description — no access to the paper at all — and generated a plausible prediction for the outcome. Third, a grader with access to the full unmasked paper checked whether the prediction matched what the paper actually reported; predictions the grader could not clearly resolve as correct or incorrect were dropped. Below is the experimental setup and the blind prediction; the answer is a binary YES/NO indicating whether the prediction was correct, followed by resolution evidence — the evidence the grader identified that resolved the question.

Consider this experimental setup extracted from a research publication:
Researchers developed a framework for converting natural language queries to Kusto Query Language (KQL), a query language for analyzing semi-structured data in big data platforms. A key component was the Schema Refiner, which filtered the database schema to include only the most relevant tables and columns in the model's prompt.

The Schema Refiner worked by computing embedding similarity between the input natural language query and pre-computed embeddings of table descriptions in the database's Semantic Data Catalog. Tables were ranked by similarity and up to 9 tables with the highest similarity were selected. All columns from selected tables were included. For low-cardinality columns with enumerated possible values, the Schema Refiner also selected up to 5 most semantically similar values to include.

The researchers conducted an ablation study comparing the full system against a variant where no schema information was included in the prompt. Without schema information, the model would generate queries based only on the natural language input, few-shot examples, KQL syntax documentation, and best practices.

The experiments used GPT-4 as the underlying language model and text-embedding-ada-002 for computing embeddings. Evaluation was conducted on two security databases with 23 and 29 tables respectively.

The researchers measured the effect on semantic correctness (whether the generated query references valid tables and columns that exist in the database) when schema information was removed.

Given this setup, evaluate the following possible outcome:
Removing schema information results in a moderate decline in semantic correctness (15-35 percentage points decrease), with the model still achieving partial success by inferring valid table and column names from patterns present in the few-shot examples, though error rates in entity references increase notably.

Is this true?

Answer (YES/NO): YES